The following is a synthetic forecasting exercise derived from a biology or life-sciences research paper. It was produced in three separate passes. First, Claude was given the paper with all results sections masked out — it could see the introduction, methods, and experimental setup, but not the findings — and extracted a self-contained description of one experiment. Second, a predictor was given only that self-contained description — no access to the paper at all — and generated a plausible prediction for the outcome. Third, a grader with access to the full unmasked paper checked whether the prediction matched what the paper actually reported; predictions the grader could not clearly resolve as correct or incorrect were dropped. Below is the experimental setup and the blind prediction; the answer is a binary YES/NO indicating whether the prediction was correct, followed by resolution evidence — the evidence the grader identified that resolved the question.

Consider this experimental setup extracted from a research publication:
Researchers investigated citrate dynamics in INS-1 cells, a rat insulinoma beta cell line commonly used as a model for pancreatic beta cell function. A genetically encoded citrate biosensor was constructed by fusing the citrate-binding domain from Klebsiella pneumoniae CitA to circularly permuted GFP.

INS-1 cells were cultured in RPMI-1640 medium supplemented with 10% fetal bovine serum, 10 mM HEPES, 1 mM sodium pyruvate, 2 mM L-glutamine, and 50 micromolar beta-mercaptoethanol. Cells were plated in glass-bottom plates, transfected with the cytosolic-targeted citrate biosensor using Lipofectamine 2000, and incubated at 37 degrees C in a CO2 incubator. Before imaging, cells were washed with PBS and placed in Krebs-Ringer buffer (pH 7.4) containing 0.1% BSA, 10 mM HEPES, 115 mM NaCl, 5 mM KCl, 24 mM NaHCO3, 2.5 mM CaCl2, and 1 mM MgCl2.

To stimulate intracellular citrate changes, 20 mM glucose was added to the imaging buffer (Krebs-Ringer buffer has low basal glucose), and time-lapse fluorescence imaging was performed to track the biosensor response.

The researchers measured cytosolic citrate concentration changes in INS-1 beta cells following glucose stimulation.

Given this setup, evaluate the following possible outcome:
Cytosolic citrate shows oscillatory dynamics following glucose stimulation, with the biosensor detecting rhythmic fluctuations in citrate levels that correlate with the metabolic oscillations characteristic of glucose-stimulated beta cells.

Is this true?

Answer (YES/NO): NO